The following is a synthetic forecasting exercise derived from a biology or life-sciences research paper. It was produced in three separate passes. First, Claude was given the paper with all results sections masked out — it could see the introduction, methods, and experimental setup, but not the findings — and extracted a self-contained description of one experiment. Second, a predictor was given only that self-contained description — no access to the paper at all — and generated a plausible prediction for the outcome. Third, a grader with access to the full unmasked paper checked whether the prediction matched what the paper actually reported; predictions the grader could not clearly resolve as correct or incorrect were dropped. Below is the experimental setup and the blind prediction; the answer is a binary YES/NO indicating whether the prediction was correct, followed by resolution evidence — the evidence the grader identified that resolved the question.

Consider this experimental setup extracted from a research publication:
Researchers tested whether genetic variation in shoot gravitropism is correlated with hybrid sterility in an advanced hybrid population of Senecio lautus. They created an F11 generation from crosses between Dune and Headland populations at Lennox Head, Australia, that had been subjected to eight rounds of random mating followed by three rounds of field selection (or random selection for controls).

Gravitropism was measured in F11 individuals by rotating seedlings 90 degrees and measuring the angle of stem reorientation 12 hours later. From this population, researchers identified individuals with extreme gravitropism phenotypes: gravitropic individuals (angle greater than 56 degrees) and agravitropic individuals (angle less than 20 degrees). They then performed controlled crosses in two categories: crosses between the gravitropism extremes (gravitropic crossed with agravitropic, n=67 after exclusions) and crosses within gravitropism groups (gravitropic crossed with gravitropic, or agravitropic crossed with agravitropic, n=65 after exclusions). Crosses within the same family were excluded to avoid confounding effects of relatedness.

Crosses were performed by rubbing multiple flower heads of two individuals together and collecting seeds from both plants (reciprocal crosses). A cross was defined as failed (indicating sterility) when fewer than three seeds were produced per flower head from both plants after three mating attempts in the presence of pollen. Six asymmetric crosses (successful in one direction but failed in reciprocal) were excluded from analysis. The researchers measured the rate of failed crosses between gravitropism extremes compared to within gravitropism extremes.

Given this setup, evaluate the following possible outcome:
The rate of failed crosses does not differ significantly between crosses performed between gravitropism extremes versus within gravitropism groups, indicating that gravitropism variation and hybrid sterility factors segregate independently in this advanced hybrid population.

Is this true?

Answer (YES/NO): NO